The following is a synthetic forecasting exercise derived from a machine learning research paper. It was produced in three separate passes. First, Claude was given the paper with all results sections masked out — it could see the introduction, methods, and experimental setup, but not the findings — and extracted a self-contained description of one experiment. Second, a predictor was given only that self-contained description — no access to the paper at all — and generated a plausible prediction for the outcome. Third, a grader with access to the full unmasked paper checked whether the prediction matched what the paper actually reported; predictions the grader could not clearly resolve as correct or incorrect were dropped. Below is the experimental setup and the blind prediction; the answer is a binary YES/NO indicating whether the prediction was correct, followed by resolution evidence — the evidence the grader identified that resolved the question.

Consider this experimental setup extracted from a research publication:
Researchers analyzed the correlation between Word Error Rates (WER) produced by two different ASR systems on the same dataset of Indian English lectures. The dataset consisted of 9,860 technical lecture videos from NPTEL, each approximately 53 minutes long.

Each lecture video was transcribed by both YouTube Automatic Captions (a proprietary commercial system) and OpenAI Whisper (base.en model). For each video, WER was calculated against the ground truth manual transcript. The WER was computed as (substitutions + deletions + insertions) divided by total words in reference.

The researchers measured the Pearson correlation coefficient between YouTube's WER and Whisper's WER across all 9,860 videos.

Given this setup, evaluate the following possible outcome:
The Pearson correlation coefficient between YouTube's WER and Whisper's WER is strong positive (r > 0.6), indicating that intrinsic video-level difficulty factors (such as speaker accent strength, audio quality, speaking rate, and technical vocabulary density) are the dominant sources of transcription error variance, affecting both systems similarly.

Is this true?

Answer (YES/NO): YES